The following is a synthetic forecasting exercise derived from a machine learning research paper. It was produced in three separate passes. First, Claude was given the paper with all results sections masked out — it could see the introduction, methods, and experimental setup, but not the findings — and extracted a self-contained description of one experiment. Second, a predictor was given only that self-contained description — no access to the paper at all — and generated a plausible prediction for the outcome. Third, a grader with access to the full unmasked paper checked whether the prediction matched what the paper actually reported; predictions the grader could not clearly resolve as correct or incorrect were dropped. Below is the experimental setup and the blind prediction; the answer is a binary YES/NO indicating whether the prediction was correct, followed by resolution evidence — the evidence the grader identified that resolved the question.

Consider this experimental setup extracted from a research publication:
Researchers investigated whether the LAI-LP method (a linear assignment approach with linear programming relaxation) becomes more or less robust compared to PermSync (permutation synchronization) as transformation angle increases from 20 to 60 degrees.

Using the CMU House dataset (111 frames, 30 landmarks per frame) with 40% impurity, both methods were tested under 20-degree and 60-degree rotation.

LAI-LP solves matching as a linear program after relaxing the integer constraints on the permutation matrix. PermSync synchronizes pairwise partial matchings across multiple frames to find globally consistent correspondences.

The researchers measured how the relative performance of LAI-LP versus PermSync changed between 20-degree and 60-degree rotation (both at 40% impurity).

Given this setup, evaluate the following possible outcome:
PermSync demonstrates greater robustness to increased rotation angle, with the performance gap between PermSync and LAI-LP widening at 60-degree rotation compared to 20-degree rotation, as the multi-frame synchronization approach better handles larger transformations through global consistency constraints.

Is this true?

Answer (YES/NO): NO